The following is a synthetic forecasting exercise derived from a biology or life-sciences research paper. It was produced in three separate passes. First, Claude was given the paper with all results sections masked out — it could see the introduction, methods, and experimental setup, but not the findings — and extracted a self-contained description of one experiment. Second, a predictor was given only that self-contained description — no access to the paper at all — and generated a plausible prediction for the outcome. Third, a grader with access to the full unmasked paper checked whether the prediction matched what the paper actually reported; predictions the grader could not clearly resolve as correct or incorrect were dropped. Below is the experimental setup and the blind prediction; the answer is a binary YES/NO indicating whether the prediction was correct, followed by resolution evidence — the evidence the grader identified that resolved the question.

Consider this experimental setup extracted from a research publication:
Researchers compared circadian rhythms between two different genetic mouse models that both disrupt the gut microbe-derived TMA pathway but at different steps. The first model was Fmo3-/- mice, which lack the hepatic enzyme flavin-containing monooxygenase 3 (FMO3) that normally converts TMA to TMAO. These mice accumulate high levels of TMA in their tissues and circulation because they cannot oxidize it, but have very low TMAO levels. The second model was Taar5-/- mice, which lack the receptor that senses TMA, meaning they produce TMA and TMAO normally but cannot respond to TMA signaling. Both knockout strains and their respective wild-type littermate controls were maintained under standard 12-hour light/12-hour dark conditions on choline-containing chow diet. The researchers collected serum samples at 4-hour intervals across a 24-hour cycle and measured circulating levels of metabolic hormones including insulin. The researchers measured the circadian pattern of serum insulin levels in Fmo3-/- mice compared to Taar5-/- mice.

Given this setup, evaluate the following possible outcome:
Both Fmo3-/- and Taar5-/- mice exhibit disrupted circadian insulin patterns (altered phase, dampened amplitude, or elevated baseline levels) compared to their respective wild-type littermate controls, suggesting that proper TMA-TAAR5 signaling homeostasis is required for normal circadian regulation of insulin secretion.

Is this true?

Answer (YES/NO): NO